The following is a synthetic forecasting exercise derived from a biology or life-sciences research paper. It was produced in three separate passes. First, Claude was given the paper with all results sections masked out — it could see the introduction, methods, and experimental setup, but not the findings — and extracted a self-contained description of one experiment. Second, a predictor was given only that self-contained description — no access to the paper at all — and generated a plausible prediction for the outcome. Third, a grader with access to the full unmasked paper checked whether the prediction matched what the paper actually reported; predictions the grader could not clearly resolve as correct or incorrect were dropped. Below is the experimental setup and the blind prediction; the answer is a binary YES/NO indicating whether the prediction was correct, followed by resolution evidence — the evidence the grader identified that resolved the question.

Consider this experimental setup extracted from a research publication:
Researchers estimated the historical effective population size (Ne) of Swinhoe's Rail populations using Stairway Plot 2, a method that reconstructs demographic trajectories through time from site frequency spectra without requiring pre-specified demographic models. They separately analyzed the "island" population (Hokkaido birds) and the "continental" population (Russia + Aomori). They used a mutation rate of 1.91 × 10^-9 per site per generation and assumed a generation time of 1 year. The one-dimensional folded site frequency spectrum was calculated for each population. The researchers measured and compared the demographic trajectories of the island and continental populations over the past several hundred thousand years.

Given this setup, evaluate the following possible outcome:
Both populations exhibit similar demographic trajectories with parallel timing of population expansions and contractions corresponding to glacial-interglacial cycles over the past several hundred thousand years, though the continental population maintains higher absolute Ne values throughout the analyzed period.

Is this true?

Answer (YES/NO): NO